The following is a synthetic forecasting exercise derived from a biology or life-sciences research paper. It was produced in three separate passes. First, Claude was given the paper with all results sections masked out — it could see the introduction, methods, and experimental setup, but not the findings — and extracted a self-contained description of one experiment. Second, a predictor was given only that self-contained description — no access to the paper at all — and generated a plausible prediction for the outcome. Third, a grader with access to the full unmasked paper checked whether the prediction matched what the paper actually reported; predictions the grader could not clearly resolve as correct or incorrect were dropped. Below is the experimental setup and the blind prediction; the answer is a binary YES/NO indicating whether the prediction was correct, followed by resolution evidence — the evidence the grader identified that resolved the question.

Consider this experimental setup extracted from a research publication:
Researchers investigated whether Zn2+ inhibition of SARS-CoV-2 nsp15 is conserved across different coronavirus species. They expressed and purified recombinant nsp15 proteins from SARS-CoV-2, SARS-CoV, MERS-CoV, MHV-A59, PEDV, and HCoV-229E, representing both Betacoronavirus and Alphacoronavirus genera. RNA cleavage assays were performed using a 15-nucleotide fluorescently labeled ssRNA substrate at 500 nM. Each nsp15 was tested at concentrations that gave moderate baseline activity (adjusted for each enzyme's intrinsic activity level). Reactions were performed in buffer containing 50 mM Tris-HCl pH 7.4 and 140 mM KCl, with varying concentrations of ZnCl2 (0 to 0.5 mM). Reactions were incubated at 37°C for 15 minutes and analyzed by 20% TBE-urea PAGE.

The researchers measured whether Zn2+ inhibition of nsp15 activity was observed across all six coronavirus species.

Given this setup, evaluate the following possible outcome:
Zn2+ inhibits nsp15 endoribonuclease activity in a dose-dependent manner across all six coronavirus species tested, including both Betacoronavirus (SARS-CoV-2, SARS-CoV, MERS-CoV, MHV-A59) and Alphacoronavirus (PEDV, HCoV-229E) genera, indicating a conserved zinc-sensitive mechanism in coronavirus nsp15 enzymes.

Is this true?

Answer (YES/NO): YES